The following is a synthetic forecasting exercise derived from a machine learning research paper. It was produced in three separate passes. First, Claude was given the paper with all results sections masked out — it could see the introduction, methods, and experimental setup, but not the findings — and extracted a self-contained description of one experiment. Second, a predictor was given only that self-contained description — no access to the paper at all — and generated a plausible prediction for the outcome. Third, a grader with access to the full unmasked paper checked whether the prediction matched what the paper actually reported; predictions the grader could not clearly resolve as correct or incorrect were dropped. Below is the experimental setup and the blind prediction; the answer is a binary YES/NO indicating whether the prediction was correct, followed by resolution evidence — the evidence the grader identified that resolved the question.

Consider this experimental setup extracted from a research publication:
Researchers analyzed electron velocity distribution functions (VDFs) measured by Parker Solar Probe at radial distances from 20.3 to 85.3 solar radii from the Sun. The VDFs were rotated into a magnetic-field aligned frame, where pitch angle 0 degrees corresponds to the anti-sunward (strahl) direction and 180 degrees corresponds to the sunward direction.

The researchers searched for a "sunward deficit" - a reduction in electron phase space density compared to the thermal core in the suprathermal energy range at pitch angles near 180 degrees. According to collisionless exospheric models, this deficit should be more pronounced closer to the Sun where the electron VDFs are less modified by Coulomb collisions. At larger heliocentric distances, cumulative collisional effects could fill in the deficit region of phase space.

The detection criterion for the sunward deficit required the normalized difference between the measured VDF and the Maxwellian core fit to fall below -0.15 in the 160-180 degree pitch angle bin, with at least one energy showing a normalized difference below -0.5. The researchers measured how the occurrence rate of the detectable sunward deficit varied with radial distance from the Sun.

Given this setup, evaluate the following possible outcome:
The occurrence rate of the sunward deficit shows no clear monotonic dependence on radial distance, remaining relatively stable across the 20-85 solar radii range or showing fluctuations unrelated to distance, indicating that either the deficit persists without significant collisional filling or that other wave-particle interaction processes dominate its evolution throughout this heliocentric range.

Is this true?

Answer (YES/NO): NO